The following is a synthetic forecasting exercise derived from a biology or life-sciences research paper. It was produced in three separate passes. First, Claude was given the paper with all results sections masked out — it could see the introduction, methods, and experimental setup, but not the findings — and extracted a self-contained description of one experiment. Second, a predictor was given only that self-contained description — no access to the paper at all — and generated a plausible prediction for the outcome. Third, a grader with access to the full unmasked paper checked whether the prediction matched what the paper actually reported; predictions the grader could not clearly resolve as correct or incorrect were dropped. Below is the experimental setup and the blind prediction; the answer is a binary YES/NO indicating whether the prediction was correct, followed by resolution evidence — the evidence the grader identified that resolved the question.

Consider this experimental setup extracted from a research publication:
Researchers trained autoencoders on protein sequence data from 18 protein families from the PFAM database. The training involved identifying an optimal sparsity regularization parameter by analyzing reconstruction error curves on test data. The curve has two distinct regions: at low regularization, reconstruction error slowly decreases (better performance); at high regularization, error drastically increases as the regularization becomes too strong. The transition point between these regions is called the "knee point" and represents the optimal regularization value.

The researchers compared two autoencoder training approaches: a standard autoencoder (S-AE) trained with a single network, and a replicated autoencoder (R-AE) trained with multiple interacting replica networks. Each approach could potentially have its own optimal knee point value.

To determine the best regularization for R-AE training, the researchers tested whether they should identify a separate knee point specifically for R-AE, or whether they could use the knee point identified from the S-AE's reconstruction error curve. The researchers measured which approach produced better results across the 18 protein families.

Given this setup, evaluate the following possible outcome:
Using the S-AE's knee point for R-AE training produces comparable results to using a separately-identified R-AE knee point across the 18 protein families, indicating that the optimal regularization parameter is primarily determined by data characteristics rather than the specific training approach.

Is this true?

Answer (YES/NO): NO